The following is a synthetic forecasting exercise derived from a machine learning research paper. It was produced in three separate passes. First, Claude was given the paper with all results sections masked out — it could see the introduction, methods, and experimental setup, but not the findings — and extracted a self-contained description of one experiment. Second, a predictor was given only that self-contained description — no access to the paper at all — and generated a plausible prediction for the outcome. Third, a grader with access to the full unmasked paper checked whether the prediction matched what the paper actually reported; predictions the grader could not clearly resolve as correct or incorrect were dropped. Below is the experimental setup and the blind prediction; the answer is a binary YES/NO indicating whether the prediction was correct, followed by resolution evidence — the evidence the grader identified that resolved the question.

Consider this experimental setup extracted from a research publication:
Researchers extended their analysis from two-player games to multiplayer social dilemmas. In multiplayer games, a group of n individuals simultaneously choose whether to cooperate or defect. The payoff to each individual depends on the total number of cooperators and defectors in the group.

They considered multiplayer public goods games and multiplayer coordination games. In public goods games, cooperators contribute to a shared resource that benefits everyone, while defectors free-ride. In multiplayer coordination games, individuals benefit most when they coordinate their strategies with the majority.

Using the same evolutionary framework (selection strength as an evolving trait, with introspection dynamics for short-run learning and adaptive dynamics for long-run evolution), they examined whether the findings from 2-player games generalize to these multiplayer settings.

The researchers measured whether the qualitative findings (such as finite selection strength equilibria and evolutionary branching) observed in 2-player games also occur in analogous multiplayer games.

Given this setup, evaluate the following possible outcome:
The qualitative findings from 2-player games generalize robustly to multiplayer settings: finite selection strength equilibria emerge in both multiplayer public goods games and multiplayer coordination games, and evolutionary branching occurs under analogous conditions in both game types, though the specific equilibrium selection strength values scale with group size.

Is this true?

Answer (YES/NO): NO